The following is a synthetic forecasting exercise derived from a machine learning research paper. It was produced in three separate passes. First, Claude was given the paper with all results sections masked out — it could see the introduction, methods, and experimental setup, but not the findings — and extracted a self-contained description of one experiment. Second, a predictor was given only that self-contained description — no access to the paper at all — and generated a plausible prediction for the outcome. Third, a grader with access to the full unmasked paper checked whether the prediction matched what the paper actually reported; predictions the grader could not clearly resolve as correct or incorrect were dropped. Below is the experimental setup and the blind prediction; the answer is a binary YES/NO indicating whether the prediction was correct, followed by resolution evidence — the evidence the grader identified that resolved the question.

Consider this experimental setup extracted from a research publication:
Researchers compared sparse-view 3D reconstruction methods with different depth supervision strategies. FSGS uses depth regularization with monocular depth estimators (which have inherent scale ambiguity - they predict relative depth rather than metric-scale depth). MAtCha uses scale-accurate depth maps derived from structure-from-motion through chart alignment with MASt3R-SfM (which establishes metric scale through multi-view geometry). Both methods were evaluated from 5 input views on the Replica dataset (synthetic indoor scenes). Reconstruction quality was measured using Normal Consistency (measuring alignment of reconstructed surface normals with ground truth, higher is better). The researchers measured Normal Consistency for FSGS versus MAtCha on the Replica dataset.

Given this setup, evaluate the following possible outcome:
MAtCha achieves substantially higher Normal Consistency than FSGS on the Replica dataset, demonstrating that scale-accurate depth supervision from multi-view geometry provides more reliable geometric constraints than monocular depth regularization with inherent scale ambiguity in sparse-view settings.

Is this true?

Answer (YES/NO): YES